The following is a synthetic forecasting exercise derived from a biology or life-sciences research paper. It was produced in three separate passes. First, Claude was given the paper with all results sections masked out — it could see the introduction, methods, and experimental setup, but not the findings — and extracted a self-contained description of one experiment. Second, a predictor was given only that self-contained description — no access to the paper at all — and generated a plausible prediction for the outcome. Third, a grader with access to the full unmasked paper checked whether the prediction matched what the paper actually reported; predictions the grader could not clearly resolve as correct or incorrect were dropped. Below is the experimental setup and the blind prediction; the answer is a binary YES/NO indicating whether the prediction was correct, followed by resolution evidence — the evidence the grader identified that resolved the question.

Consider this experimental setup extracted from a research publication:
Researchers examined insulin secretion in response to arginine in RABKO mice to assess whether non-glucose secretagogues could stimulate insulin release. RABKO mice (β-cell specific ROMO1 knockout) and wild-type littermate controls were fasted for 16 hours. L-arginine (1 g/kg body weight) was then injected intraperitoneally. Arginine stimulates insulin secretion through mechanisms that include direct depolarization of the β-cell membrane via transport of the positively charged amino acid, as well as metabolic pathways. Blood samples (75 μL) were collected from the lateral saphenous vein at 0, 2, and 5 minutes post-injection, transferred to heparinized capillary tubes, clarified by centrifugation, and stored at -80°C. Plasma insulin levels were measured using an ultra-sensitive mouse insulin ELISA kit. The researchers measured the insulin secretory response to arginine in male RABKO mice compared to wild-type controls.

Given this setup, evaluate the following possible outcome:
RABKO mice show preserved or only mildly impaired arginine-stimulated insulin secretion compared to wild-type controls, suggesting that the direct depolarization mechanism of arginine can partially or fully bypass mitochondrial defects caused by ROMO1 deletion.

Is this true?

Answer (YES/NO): NO